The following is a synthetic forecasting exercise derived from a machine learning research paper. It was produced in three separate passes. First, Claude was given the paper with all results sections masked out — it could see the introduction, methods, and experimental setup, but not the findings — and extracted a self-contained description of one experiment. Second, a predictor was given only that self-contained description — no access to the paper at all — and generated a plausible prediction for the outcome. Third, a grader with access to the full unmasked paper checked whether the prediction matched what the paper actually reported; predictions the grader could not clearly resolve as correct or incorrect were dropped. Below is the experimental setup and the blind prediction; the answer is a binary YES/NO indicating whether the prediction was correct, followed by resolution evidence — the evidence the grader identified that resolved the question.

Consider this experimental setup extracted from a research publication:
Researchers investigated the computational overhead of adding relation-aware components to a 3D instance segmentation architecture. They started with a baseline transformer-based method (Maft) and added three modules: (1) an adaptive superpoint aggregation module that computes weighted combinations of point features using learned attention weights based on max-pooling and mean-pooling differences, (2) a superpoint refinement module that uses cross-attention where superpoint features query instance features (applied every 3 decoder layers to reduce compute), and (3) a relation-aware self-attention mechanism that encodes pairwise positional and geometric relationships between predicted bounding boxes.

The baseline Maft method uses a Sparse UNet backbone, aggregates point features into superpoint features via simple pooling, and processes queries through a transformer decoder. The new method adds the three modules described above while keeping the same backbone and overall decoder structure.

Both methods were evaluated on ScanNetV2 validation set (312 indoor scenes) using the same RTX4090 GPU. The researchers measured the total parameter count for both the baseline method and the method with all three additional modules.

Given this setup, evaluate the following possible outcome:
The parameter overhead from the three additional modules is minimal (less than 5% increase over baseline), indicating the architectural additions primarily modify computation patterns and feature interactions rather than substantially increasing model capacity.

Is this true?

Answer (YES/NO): NO